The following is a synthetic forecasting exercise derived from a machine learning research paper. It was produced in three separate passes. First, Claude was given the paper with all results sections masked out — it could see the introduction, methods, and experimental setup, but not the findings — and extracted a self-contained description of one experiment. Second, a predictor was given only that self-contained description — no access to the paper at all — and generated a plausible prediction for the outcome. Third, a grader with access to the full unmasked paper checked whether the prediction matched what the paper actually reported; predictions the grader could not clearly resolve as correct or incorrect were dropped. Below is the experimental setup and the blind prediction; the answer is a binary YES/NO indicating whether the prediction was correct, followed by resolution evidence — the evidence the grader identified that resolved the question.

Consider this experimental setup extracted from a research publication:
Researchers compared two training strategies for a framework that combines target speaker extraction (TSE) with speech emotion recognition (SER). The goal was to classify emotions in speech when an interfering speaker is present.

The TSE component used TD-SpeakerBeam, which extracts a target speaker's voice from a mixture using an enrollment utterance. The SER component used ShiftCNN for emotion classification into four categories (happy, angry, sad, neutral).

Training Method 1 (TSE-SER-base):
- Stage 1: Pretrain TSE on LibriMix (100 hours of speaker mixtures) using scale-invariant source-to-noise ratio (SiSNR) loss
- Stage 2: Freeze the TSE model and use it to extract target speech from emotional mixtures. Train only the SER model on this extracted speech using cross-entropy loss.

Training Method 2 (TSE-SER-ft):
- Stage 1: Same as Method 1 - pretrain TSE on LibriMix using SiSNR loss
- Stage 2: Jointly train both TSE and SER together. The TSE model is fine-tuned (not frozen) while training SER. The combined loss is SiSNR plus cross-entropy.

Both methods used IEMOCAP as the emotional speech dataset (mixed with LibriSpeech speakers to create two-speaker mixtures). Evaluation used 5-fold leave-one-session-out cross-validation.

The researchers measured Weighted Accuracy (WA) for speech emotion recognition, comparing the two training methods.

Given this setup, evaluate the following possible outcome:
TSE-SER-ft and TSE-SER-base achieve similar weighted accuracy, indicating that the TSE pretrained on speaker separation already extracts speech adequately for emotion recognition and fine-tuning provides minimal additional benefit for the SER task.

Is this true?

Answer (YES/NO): NO